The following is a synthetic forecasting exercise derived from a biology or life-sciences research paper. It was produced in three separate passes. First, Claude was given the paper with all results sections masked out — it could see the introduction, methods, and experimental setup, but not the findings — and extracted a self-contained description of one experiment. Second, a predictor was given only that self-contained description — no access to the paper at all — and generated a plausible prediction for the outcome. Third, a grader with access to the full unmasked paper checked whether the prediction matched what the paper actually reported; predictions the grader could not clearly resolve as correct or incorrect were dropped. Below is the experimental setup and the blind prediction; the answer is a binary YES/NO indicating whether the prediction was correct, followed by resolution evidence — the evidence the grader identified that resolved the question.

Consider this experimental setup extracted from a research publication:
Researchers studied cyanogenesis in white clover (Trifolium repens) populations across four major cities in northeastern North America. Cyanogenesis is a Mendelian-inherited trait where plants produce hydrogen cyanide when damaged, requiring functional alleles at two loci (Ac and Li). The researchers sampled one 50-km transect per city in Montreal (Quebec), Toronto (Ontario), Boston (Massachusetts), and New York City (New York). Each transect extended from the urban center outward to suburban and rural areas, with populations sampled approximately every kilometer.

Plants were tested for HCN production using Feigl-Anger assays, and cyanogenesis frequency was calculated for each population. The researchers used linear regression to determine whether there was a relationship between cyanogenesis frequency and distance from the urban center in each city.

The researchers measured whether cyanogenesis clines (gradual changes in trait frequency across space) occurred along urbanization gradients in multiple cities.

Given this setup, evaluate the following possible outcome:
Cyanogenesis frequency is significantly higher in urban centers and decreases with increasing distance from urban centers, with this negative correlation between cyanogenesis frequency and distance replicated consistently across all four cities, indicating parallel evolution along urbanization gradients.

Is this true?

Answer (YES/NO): NO